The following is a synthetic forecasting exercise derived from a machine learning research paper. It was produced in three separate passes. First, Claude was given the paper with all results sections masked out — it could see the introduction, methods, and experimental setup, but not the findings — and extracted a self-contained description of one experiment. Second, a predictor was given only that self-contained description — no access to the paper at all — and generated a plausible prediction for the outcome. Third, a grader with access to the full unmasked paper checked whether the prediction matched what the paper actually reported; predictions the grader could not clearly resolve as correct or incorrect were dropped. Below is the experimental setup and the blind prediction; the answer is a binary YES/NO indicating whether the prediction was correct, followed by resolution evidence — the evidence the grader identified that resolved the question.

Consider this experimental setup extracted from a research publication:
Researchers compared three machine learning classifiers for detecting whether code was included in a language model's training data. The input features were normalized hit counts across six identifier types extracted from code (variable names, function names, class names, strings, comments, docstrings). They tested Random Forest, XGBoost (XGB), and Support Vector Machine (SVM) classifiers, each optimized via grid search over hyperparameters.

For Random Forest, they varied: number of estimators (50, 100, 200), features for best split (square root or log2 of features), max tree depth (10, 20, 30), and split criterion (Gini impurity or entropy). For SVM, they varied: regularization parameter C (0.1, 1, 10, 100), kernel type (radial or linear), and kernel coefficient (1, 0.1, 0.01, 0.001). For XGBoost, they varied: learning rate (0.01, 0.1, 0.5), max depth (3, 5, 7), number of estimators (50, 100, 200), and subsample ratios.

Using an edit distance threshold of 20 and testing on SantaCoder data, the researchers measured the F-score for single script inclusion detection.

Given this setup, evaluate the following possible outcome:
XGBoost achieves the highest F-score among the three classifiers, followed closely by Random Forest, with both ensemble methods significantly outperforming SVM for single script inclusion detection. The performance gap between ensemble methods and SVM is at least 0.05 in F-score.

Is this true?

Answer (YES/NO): NO